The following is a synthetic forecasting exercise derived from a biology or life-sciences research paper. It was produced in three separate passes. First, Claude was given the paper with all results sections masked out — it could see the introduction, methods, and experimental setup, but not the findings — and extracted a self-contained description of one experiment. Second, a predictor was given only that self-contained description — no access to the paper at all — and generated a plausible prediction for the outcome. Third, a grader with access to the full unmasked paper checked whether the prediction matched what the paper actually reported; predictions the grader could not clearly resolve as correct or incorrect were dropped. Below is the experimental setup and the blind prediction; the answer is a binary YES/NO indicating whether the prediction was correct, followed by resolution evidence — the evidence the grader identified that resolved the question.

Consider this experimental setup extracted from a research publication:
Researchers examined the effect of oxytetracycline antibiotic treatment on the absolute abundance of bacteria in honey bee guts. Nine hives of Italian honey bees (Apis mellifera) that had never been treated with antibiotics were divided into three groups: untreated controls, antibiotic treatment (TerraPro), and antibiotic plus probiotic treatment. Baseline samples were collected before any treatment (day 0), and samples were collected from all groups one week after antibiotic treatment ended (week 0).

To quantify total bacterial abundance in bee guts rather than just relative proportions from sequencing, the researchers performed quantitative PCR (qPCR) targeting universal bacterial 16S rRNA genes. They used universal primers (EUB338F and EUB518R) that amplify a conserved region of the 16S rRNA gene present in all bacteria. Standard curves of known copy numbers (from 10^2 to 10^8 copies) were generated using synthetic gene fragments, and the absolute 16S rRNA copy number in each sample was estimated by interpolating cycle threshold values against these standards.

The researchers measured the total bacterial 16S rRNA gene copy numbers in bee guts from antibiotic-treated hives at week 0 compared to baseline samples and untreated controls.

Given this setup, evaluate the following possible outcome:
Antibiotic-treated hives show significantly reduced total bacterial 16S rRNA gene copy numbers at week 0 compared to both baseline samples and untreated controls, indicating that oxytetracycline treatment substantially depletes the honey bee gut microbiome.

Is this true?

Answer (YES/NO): NO